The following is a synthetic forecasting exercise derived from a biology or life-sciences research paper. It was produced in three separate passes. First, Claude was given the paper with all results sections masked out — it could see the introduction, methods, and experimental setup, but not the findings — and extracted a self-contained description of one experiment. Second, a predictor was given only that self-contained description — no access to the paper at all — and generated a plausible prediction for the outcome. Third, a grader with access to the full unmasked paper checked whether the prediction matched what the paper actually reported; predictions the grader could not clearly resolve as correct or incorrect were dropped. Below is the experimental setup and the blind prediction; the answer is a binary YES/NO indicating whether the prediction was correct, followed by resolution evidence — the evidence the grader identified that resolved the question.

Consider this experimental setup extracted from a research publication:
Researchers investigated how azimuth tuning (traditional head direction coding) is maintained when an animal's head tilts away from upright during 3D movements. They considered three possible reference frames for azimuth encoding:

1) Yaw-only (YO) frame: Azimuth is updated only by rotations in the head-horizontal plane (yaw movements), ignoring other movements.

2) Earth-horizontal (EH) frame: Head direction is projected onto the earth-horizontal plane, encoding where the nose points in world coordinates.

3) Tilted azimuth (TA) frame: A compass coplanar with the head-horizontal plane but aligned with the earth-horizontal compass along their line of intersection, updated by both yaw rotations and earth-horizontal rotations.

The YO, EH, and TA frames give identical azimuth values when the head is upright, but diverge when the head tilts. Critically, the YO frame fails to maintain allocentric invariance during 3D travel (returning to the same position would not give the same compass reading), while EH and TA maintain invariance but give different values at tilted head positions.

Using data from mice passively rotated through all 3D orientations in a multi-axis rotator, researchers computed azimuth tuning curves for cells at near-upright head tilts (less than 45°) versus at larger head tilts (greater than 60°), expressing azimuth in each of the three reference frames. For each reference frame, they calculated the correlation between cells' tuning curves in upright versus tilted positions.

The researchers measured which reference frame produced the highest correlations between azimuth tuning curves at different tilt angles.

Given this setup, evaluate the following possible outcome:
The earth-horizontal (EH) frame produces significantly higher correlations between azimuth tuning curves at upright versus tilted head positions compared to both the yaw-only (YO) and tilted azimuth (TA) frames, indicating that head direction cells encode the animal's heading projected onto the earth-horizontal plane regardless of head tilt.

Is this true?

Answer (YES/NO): NO